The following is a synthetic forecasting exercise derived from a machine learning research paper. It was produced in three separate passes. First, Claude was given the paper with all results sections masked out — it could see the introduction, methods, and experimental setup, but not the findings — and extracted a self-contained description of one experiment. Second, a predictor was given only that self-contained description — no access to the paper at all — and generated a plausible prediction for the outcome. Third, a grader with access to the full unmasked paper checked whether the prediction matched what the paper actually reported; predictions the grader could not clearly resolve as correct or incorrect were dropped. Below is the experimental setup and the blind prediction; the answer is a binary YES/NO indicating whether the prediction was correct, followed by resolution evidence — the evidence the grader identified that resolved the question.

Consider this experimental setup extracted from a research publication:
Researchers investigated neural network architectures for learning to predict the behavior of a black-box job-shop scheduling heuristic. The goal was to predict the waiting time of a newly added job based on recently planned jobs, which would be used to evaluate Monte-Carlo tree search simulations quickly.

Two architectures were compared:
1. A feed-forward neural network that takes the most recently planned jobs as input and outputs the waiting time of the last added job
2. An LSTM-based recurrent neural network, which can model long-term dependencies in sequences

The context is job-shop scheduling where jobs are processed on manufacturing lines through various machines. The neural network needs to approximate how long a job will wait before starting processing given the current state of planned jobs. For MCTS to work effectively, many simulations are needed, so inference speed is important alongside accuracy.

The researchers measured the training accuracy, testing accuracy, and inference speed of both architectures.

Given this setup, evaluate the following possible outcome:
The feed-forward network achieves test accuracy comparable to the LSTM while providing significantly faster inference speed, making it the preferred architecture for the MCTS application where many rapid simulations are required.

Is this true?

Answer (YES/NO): YES